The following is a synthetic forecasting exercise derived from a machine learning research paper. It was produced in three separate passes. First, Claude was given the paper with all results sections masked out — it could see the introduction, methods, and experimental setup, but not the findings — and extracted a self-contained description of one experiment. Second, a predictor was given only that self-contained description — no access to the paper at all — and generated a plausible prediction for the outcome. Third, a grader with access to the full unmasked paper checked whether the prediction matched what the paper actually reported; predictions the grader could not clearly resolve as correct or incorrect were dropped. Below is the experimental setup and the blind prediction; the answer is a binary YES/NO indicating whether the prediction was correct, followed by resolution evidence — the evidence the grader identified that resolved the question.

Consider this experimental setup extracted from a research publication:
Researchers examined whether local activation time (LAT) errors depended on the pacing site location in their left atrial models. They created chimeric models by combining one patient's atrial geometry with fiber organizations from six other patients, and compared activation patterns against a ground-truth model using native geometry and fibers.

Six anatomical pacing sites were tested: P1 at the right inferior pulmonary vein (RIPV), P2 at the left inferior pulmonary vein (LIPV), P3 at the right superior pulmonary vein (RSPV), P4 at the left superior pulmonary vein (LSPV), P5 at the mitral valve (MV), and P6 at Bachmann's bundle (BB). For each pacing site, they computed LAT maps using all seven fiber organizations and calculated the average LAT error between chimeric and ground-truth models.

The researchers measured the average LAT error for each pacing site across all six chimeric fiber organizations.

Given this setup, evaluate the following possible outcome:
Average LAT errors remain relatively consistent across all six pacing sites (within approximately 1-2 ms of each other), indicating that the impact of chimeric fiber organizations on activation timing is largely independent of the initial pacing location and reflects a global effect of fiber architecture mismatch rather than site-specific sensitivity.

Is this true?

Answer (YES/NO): NO